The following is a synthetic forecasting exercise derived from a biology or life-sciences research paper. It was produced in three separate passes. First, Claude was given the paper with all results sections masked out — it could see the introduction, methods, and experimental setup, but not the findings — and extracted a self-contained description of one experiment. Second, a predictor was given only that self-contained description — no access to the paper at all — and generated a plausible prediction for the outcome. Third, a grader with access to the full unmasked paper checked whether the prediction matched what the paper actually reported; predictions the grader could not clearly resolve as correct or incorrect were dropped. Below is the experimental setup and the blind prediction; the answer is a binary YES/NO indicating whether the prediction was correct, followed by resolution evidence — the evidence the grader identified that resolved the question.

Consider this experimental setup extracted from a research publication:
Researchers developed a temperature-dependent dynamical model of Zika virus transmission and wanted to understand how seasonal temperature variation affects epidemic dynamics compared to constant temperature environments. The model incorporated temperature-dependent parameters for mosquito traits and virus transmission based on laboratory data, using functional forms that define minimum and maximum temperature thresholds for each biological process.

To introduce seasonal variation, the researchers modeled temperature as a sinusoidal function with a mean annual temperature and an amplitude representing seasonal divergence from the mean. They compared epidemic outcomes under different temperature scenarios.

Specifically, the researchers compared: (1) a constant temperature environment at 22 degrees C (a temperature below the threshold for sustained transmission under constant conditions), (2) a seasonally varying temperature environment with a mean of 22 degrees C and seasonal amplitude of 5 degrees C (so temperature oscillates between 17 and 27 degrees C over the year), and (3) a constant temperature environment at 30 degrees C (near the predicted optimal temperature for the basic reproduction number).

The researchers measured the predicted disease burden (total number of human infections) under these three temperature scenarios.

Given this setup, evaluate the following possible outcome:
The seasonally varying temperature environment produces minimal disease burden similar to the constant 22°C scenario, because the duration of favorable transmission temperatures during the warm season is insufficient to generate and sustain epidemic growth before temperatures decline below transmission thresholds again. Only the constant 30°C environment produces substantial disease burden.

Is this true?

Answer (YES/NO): NO